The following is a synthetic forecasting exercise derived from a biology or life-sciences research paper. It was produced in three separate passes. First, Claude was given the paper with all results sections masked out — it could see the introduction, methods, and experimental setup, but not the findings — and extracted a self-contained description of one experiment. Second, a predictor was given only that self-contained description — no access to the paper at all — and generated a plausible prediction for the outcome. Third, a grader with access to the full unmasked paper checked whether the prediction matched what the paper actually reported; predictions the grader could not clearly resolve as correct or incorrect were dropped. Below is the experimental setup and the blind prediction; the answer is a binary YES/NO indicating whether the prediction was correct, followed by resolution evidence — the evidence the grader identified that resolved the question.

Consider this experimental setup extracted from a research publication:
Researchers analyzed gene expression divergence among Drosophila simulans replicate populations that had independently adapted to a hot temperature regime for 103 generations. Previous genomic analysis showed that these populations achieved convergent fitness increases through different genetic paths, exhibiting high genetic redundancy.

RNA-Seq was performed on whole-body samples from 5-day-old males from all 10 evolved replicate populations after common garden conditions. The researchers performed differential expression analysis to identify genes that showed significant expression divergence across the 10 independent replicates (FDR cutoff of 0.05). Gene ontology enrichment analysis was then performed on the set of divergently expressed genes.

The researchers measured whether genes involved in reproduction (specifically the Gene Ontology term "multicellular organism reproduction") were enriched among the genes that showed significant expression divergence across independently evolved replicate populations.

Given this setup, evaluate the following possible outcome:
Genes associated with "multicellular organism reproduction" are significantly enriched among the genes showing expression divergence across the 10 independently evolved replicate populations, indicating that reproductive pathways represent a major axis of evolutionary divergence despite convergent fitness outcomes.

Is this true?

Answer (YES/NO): YES